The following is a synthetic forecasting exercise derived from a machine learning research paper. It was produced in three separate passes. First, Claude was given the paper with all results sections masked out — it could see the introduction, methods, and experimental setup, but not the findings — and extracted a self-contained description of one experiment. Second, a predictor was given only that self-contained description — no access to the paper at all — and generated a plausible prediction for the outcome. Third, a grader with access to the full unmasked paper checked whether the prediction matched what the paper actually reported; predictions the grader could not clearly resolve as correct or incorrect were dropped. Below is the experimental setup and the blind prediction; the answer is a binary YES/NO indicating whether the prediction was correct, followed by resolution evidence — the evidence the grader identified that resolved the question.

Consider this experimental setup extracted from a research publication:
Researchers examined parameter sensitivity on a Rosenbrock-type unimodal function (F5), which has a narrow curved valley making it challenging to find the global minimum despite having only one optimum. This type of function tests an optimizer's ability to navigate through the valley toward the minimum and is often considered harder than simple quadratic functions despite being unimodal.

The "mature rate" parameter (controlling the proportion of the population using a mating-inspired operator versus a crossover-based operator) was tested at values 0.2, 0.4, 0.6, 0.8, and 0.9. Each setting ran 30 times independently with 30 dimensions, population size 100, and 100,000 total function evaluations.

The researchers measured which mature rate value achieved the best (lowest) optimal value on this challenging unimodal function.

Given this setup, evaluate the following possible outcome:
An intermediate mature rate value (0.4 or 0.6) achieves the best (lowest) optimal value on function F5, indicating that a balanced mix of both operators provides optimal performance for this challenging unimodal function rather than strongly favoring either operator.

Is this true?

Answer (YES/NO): NO